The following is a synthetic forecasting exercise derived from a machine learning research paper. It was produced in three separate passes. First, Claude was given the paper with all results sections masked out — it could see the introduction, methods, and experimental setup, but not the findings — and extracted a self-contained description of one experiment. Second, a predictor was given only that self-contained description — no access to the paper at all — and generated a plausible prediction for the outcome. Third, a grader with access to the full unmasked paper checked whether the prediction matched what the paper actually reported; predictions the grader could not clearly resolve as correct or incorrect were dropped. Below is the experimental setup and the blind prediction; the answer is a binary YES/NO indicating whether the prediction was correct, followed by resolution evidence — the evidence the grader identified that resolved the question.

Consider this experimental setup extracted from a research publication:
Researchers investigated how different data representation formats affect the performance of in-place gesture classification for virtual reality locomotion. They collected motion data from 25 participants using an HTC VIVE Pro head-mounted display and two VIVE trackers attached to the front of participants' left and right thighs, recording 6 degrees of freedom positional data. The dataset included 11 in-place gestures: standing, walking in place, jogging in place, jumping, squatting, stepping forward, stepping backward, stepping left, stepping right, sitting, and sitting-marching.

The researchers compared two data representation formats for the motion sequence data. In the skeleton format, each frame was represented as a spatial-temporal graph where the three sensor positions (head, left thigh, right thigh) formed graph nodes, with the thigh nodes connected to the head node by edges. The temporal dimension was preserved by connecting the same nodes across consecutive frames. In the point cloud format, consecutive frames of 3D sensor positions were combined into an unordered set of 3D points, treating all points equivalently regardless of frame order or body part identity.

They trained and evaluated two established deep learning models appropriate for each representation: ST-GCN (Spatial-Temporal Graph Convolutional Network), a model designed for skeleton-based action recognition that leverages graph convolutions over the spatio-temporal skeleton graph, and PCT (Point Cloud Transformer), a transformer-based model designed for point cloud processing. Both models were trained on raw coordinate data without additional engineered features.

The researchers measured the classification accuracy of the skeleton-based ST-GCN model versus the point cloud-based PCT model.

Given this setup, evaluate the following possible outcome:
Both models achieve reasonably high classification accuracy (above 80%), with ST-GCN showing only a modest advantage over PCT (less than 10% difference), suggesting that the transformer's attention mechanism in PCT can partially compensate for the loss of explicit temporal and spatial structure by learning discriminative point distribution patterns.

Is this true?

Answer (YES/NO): YES